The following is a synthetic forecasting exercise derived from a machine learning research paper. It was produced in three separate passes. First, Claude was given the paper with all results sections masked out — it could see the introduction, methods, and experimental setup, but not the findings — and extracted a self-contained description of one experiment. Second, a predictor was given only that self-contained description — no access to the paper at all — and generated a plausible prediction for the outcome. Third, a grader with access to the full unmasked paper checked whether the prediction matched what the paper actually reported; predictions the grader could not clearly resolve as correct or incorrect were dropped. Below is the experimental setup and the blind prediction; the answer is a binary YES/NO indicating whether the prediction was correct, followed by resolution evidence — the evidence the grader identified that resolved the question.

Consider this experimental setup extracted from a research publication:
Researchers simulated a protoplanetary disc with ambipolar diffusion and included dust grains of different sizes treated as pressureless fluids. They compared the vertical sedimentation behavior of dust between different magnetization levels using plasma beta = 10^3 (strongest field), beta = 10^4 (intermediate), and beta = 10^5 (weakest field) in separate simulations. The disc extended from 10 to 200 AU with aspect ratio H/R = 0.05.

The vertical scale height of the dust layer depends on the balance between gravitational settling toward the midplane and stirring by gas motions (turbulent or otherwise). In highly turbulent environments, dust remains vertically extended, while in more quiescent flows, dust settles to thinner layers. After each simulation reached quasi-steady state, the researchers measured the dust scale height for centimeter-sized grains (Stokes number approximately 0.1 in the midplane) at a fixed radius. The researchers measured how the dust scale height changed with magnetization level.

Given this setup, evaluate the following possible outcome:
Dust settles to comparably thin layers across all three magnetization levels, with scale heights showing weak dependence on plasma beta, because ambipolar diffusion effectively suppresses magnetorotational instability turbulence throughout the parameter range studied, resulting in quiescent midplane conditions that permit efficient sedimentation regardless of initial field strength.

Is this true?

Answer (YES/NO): NO